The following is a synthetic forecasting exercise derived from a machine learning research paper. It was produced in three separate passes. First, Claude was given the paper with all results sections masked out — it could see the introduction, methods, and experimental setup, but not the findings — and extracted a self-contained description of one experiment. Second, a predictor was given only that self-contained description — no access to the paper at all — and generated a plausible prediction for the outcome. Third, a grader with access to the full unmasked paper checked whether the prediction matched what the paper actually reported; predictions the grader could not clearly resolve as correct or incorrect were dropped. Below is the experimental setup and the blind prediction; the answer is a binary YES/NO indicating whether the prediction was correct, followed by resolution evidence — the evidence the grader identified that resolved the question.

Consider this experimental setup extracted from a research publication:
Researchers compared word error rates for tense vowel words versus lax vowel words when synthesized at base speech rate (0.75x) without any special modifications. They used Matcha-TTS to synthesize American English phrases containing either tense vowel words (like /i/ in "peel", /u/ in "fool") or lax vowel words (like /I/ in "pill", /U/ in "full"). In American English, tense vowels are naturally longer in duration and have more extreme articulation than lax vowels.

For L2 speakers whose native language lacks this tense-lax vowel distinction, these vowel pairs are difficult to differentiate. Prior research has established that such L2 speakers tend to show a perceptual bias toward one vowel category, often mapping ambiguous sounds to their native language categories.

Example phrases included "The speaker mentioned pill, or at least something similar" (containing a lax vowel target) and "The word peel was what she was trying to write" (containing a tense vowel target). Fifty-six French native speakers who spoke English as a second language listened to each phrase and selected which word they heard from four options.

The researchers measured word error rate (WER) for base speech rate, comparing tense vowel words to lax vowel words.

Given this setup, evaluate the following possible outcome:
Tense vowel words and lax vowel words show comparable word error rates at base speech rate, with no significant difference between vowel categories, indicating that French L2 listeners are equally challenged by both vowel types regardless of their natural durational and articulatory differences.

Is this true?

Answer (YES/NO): NO